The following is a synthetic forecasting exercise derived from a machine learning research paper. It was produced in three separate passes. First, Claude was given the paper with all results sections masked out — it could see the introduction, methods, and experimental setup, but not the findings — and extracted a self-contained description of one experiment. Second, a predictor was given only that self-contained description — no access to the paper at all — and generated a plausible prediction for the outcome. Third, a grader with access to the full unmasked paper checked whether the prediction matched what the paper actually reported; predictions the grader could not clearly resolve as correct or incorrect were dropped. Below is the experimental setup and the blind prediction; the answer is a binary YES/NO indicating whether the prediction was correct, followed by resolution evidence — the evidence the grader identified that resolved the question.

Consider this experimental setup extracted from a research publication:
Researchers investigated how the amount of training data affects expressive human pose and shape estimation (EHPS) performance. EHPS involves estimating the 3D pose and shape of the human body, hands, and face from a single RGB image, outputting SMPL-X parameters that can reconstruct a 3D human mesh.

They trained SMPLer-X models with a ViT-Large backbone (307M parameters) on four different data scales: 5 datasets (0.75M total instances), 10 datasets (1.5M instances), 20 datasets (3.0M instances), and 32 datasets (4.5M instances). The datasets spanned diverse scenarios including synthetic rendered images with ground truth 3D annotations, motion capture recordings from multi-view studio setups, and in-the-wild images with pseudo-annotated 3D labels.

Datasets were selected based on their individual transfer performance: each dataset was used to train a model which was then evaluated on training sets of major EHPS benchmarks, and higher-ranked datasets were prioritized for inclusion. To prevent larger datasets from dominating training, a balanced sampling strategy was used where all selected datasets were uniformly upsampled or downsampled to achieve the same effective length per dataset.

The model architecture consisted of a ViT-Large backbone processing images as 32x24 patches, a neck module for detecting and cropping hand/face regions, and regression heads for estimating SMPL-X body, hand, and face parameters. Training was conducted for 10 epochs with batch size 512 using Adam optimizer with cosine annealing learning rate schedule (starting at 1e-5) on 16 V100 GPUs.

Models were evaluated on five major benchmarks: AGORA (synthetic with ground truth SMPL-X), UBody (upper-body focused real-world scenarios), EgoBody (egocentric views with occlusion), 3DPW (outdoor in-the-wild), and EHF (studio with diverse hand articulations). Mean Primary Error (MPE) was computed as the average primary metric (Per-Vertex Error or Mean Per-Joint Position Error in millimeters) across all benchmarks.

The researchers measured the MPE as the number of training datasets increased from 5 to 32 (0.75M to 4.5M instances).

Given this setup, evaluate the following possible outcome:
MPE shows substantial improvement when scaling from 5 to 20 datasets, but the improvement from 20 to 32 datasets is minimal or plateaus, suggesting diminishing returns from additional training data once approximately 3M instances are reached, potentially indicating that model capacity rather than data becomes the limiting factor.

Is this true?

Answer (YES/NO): NO